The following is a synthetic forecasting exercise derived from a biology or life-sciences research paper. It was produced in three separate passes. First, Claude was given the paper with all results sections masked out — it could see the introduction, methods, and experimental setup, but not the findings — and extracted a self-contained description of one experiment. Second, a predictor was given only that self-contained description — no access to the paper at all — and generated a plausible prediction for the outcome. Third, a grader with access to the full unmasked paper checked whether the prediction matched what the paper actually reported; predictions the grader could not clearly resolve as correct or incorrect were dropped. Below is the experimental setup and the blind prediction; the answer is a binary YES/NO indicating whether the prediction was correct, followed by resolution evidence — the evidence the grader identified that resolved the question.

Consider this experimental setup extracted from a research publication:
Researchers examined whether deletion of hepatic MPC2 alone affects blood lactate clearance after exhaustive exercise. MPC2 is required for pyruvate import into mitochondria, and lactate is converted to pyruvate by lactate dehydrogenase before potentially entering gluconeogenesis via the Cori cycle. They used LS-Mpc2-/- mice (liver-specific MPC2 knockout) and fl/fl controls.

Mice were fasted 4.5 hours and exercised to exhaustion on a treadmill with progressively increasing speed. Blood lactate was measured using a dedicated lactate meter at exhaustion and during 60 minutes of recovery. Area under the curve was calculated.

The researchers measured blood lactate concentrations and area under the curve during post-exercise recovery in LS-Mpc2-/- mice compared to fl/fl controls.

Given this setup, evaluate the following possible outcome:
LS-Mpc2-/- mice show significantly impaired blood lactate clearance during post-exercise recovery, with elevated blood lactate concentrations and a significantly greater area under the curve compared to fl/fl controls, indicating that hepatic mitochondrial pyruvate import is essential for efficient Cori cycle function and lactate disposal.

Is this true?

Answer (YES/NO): NO